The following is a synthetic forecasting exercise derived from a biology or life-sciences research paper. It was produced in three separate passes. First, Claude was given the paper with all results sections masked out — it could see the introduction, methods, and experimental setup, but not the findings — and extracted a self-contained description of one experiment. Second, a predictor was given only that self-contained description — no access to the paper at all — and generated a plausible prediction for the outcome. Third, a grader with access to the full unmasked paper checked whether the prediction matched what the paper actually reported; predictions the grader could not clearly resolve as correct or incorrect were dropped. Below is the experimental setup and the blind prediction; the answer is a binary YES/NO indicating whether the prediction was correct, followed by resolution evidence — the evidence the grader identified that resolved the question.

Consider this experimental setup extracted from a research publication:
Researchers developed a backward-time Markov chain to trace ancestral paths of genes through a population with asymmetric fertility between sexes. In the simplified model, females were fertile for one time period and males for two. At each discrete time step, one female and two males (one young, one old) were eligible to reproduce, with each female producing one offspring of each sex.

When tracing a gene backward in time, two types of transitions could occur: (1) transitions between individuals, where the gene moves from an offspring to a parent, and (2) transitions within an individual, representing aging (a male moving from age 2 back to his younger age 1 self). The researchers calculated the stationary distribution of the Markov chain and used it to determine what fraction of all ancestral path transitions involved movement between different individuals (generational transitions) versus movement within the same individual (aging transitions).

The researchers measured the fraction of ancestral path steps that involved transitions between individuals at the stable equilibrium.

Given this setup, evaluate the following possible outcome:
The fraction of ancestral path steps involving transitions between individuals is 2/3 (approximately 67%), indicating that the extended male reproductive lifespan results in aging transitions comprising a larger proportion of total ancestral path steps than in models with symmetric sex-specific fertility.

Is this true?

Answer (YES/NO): NO